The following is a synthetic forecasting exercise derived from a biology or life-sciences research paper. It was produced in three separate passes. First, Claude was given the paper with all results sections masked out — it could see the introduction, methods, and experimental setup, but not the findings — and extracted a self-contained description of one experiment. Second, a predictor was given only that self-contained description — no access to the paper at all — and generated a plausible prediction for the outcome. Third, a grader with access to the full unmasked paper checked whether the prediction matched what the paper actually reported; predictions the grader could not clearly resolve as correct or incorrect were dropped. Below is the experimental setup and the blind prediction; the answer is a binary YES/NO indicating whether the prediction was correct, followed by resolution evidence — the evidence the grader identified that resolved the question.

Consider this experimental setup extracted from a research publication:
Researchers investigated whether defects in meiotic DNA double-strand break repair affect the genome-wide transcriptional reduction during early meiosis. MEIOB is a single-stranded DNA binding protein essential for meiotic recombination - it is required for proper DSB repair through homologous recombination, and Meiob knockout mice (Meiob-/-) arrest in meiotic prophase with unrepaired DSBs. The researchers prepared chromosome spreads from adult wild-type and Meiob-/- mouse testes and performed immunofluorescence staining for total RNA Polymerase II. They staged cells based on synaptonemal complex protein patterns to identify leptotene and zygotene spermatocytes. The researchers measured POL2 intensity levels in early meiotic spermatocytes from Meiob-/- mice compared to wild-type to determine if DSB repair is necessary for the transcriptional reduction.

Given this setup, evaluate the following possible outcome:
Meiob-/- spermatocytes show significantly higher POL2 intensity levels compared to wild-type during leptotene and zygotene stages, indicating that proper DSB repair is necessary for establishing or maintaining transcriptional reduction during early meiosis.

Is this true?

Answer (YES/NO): NO